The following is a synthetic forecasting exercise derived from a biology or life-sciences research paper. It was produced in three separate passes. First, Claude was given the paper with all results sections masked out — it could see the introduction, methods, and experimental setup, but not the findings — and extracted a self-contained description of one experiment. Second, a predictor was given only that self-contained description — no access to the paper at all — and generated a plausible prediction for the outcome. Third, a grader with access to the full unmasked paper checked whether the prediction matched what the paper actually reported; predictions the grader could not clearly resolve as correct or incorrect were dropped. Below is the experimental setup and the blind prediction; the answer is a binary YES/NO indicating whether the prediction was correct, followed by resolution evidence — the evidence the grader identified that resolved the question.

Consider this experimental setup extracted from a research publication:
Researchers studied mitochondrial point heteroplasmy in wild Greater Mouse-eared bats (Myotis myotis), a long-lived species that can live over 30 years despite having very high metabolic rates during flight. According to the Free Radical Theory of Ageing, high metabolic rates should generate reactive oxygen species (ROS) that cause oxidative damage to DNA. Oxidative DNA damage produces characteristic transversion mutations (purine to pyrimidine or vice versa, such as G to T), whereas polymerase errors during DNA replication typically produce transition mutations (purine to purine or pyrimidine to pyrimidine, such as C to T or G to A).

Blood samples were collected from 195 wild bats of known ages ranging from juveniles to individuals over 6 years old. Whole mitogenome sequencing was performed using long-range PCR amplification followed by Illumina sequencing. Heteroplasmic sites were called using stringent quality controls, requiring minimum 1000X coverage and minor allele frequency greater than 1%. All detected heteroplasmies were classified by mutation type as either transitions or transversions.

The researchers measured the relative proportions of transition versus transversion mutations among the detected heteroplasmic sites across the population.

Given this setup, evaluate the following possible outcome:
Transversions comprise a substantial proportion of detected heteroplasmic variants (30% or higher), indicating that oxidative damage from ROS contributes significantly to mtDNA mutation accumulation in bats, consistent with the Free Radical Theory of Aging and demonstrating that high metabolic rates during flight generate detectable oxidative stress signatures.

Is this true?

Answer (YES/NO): NO